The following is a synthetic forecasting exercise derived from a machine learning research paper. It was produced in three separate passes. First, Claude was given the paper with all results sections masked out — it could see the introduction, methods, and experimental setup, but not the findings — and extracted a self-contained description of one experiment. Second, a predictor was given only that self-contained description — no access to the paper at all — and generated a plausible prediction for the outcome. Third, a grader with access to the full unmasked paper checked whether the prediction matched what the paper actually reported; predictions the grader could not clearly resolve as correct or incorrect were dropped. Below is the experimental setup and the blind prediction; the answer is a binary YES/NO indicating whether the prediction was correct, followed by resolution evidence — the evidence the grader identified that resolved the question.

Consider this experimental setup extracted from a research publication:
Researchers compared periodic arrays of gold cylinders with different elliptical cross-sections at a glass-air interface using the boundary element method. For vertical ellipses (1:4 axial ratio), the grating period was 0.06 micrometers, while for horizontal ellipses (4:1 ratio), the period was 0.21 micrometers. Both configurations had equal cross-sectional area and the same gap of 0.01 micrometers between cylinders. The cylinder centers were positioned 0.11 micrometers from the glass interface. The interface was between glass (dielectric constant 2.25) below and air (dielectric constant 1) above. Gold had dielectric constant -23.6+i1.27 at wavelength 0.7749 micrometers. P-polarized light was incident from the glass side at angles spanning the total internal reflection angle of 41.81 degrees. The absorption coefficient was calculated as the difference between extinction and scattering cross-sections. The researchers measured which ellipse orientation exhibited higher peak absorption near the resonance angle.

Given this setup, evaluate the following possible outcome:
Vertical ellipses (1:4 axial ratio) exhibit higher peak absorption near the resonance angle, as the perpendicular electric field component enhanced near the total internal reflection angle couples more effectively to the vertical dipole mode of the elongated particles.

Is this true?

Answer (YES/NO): NO